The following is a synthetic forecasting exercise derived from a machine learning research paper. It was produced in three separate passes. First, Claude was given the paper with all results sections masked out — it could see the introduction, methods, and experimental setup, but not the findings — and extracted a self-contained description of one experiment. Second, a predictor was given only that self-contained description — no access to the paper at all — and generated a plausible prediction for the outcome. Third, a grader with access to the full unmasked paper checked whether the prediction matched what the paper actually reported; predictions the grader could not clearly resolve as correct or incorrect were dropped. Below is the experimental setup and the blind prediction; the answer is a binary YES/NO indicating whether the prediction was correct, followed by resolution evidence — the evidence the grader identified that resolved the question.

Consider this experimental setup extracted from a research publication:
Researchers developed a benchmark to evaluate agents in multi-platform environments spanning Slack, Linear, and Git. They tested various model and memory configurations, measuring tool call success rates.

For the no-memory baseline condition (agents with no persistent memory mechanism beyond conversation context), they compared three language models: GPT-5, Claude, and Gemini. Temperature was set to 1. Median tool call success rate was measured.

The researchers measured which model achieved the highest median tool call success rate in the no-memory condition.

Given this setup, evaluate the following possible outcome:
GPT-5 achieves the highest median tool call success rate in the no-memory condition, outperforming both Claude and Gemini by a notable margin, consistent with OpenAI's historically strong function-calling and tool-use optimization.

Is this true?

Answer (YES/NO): NO